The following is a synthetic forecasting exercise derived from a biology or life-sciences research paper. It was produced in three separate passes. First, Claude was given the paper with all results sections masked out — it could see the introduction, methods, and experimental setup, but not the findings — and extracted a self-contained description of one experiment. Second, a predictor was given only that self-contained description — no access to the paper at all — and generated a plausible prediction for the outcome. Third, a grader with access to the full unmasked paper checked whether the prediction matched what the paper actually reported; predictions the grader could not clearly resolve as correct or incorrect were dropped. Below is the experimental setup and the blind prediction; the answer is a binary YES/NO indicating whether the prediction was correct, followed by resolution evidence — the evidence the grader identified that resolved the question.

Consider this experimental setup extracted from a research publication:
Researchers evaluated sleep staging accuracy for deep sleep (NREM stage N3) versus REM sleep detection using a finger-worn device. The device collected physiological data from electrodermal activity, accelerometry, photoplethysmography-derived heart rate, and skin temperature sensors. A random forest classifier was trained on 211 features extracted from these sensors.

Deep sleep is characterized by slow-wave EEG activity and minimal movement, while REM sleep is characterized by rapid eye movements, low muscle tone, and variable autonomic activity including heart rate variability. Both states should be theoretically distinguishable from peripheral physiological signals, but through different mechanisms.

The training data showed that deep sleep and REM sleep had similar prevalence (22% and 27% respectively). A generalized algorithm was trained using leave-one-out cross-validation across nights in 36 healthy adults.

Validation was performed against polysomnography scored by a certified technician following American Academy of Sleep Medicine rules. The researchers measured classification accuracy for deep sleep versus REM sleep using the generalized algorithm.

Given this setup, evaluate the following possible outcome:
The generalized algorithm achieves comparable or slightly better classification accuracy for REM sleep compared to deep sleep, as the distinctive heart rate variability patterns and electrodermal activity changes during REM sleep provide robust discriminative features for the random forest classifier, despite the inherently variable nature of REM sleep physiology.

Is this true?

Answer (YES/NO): YES